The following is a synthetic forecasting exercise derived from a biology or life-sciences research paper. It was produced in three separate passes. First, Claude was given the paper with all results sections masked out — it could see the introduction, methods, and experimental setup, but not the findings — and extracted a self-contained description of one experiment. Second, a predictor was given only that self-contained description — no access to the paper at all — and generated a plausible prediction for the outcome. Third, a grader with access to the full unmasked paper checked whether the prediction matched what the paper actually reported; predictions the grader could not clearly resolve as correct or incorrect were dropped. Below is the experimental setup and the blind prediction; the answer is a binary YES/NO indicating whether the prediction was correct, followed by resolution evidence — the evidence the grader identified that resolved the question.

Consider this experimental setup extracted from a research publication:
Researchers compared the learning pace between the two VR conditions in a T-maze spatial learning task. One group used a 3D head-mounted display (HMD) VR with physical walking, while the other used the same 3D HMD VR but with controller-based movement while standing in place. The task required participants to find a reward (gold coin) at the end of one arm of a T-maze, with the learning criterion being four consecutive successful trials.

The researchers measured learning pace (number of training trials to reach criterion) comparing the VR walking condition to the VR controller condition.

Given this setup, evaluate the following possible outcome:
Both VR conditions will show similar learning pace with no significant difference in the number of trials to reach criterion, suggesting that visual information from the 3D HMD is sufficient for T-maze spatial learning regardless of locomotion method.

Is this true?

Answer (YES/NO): YES